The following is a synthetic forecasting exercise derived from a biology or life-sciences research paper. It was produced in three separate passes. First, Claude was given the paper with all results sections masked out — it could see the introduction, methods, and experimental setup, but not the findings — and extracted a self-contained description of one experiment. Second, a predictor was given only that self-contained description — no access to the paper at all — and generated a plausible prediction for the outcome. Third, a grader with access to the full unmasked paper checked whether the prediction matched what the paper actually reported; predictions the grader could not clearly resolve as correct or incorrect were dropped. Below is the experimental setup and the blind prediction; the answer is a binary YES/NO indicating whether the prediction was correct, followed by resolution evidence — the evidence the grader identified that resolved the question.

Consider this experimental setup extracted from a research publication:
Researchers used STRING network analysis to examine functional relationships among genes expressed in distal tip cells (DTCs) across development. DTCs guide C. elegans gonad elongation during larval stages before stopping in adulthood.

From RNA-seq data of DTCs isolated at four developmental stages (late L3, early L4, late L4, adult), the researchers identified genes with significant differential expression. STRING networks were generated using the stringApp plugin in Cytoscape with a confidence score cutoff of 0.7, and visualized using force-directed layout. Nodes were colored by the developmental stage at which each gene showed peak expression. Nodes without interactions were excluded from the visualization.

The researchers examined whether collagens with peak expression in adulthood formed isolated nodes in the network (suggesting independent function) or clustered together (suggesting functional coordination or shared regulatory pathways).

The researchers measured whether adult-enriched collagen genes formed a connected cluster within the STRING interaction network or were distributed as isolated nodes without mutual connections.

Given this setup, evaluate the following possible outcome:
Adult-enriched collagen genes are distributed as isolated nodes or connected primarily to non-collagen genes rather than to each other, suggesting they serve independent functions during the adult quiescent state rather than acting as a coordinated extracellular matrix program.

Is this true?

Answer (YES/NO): NO